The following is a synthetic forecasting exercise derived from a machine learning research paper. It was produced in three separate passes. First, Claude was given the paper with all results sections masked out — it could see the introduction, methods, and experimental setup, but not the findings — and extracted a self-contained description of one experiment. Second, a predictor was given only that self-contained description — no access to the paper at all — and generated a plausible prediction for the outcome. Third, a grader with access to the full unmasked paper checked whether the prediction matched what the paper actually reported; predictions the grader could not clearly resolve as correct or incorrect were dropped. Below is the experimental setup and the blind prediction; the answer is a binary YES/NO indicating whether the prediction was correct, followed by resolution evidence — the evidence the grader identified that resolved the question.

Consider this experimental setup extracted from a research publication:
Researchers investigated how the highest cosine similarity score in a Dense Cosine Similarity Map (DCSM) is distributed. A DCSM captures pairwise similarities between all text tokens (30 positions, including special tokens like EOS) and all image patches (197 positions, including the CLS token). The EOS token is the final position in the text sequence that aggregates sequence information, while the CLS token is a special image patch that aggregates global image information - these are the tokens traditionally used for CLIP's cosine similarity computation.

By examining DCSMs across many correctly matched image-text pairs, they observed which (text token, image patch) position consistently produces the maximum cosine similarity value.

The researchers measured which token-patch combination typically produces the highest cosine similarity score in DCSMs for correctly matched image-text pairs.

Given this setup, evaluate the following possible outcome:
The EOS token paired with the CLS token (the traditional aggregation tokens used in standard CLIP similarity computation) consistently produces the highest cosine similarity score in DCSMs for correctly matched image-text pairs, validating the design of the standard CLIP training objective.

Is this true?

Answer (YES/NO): YES